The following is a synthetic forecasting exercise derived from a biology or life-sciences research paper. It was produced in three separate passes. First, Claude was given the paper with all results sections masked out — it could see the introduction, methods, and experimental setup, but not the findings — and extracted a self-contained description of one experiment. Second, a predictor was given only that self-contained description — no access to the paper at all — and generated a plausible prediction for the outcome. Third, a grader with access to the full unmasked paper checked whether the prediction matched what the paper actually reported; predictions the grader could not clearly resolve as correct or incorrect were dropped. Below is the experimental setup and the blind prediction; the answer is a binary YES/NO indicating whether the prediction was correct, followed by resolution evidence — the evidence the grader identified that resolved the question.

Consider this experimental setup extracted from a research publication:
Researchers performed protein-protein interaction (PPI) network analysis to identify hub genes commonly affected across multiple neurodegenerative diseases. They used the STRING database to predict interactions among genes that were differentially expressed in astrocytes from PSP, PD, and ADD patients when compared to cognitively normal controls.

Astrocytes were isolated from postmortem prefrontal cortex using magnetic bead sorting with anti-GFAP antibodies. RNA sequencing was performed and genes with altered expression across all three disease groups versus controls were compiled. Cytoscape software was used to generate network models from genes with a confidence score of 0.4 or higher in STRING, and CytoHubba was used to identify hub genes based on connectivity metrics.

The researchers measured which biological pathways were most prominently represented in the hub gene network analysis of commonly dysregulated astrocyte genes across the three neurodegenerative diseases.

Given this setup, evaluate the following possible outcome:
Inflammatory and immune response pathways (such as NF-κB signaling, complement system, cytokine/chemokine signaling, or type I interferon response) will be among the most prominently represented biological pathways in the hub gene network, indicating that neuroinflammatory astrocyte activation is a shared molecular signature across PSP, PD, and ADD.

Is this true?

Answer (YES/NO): NO